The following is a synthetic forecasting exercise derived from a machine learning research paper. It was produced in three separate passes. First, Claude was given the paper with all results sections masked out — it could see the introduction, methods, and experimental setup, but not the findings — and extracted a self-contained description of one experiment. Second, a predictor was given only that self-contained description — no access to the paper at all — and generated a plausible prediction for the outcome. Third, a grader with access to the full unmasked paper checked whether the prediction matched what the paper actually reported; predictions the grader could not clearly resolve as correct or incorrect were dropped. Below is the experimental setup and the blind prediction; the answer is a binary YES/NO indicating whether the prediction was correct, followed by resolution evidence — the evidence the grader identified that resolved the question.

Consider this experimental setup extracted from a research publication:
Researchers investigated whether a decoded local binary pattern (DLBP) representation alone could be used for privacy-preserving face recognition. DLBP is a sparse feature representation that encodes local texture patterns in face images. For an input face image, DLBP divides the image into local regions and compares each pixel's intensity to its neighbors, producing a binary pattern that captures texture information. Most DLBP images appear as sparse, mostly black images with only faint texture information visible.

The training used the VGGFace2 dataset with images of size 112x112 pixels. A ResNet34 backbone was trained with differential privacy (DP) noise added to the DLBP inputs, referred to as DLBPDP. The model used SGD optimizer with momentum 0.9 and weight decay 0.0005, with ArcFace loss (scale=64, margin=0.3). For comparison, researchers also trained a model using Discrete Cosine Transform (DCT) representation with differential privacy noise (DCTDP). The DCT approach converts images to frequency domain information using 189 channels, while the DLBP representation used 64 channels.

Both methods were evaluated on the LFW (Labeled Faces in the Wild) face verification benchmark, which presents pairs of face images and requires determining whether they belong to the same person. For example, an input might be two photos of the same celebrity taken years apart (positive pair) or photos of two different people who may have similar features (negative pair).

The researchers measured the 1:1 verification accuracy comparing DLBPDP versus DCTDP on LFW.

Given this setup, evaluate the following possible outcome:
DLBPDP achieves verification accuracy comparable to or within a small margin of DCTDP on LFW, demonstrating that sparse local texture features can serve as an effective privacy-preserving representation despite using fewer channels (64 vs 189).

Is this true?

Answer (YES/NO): YES